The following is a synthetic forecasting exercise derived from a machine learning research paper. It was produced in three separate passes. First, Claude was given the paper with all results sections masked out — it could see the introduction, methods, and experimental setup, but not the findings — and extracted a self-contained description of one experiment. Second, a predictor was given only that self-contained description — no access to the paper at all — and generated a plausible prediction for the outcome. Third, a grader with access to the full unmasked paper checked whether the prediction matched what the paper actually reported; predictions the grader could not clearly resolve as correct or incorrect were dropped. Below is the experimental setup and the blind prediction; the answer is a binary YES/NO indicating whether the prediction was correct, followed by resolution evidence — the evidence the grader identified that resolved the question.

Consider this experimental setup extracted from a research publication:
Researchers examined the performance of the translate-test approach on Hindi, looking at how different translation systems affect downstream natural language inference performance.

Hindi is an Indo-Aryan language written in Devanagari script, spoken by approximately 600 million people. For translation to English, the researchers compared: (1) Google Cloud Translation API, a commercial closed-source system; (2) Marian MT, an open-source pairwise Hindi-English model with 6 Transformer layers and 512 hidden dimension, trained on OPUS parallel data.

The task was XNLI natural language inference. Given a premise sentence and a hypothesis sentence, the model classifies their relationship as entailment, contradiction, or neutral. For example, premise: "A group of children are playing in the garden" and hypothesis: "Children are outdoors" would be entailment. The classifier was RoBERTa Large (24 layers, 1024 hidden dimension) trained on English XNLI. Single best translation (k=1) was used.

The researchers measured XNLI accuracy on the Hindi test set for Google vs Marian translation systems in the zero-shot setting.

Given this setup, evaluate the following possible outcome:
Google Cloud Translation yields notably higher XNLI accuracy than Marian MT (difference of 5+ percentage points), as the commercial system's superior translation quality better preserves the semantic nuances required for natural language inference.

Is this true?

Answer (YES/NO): YES